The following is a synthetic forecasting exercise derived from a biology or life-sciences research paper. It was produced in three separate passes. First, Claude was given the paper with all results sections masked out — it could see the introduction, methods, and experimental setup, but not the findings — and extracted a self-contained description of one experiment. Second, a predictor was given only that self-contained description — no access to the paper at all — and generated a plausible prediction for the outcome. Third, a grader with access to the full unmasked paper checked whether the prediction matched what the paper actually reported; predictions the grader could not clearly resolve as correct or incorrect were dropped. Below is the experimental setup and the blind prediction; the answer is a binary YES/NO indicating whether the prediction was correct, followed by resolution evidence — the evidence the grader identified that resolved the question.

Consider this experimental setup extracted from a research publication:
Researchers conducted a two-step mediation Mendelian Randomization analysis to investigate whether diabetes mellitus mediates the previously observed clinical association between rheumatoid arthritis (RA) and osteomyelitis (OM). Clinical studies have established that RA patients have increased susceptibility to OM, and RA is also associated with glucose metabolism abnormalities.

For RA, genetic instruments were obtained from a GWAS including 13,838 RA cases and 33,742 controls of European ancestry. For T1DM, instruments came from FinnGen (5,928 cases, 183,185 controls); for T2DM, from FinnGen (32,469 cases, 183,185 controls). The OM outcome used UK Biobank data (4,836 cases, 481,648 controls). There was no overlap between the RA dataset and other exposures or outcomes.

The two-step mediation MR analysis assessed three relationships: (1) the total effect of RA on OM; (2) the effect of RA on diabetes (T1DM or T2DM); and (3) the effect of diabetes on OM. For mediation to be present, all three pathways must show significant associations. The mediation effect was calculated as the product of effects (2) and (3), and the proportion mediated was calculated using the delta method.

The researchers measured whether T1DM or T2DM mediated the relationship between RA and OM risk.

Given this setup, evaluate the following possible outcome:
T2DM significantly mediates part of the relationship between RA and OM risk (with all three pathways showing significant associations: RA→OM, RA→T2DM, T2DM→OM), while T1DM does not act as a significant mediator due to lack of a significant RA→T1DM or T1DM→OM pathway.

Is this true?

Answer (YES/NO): YES